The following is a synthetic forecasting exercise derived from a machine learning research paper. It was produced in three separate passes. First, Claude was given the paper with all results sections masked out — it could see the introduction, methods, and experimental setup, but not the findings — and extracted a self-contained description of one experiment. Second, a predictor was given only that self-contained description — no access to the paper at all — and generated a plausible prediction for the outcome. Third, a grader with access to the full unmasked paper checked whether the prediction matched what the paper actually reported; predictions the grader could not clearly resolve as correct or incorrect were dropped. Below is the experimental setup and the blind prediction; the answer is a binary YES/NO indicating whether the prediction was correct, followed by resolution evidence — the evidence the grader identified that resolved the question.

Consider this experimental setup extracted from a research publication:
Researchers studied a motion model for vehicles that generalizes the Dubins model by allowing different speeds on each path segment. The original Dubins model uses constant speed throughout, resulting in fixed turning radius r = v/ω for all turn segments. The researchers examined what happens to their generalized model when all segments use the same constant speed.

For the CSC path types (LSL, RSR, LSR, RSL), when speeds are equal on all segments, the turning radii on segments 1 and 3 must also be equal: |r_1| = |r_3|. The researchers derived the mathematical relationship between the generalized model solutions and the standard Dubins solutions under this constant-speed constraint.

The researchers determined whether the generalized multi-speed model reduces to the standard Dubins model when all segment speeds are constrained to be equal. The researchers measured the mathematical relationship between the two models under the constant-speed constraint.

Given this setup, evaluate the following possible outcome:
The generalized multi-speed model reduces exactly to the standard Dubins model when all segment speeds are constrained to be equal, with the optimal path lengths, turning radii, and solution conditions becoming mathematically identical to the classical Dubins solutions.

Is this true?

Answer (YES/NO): YES